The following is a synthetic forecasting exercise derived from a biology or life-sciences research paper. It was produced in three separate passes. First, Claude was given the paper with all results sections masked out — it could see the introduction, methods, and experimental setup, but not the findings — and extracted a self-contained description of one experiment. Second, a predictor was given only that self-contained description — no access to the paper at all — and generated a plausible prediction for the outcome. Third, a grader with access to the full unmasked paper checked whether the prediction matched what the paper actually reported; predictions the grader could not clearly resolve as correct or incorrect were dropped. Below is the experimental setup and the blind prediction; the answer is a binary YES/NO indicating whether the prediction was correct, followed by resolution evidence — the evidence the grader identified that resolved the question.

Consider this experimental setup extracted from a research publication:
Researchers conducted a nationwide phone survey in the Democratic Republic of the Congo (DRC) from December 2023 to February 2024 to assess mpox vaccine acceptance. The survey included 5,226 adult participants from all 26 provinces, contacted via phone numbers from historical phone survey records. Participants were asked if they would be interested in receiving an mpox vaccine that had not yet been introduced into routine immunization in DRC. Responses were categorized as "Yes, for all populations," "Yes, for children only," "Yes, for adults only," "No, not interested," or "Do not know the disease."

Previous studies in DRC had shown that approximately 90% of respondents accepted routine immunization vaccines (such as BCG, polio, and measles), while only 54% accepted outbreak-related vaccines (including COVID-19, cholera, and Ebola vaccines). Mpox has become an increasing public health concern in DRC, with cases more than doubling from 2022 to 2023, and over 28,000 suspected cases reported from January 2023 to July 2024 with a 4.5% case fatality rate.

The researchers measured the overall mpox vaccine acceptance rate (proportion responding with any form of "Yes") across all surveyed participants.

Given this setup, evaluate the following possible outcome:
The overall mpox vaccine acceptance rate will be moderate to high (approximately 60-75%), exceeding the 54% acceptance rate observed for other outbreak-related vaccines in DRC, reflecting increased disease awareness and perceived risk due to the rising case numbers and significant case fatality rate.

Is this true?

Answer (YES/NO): YES